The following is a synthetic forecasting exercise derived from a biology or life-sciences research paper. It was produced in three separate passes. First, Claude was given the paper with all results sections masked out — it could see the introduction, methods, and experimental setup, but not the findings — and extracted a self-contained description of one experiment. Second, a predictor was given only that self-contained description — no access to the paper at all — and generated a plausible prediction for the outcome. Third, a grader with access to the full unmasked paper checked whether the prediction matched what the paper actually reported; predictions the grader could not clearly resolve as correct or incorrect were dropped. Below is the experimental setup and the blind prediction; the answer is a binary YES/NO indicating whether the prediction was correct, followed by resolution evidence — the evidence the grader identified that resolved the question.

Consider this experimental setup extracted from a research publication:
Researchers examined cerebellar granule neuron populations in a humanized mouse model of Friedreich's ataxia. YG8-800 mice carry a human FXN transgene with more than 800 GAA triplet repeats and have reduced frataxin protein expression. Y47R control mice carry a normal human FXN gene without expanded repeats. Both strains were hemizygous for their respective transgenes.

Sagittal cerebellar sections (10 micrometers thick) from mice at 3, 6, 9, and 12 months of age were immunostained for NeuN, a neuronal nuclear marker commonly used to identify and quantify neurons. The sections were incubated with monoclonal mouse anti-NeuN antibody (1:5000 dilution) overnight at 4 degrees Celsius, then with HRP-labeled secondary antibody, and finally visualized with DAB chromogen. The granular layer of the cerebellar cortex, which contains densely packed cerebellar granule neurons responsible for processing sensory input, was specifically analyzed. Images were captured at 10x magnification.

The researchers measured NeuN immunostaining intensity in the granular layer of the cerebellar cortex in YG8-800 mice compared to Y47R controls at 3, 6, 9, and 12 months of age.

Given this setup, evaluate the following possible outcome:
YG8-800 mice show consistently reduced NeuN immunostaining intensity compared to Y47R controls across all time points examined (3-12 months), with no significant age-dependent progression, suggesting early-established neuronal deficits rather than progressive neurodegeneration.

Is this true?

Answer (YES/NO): NO